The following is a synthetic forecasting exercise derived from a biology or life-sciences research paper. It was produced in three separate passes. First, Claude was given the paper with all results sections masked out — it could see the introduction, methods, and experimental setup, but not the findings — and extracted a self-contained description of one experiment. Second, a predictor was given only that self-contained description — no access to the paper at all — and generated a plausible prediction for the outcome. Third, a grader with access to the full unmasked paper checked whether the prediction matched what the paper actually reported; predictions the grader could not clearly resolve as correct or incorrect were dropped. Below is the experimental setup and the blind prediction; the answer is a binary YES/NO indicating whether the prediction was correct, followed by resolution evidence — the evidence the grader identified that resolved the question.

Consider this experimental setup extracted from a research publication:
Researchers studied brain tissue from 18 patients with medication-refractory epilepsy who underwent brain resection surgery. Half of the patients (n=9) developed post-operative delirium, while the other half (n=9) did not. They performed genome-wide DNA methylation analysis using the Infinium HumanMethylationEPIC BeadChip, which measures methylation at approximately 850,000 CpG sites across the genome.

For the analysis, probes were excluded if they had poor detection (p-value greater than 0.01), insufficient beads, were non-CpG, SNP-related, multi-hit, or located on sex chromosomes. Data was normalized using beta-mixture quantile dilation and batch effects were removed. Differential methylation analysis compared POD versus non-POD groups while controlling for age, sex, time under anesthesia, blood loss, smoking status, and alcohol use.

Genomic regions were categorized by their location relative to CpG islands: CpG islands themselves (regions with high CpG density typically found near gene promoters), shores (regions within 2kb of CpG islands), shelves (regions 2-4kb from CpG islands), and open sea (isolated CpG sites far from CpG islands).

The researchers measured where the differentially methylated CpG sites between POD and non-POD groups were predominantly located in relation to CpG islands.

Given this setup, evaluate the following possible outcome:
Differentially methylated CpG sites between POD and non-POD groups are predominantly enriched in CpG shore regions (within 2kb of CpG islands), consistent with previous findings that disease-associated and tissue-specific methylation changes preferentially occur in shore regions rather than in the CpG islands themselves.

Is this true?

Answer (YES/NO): NO